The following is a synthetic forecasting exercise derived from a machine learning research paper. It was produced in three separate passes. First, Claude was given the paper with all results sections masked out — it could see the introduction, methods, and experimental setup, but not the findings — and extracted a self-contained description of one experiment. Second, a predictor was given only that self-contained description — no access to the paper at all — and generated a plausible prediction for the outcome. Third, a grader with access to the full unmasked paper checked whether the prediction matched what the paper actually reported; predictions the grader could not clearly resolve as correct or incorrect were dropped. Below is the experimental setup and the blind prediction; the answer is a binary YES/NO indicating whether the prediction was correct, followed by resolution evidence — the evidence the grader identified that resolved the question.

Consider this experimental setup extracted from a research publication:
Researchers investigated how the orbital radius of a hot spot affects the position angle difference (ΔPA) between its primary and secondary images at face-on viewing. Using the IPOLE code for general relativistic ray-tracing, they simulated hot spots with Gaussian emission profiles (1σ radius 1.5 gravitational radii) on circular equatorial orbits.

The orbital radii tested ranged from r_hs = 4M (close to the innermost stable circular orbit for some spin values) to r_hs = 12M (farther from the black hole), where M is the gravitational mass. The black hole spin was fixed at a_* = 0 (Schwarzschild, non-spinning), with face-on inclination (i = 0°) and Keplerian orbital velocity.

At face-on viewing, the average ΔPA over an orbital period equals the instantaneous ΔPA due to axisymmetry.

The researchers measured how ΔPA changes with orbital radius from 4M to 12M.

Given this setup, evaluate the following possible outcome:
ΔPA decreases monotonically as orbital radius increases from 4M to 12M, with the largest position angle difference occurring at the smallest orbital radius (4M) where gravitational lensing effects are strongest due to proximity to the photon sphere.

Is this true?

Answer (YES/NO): NO